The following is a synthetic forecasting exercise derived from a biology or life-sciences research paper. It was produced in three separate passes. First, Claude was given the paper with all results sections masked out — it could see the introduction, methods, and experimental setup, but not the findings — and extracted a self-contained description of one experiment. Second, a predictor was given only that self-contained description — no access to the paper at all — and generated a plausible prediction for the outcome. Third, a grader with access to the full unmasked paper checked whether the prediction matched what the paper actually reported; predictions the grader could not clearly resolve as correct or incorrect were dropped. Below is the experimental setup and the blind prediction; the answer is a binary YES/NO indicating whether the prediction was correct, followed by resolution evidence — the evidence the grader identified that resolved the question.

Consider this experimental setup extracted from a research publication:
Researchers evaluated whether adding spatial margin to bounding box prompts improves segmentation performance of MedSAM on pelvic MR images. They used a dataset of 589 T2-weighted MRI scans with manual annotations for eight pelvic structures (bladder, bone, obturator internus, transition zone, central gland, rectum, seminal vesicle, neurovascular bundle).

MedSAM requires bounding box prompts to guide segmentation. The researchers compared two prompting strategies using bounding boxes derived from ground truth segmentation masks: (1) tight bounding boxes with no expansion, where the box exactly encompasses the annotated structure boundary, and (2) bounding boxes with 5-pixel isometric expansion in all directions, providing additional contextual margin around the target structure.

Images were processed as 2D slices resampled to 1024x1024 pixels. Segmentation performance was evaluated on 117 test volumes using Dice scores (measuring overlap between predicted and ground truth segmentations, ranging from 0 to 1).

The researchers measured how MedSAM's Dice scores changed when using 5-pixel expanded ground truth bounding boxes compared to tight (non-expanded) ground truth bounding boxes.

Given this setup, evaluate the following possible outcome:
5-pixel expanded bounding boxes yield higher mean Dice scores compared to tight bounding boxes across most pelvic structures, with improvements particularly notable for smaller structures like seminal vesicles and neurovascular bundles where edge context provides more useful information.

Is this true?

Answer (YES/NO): NO